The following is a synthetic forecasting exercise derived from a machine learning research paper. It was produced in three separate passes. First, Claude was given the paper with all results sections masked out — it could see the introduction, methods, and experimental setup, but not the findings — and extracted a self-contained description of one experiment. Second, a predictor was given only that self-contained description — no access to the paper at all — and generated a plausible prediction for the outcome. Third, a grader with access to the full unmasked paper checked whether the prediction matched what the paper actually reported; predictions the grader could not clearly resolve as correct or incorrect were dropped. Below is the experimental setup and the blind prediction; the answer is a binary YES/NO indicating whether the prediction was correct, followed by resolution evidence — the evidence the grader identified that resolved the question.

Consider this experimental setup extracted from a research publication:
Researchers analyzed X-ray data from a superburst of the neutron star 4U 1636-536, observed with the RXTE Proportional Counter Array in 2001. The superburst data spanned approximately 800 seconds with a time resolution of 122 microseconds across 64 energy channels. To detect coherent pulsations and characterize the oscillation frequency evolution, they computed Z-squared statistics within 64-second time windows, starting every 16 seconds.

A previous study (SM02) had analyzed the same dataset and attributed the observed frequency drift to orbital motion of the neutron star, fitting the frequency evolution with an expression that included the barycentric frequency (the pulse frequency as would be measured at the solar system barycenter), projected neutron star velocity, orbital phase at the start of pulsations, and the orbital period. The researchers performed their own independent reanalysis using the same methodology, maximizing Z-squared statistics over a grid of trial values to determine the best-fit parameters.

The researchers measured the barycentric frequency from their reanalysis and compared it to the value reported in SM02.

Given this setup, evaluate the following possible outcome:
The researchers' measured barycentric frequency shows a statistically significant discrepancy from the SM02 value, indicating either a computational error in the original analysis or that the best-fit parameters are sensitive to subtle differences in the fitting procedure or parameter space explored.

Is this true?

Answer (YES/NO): NO